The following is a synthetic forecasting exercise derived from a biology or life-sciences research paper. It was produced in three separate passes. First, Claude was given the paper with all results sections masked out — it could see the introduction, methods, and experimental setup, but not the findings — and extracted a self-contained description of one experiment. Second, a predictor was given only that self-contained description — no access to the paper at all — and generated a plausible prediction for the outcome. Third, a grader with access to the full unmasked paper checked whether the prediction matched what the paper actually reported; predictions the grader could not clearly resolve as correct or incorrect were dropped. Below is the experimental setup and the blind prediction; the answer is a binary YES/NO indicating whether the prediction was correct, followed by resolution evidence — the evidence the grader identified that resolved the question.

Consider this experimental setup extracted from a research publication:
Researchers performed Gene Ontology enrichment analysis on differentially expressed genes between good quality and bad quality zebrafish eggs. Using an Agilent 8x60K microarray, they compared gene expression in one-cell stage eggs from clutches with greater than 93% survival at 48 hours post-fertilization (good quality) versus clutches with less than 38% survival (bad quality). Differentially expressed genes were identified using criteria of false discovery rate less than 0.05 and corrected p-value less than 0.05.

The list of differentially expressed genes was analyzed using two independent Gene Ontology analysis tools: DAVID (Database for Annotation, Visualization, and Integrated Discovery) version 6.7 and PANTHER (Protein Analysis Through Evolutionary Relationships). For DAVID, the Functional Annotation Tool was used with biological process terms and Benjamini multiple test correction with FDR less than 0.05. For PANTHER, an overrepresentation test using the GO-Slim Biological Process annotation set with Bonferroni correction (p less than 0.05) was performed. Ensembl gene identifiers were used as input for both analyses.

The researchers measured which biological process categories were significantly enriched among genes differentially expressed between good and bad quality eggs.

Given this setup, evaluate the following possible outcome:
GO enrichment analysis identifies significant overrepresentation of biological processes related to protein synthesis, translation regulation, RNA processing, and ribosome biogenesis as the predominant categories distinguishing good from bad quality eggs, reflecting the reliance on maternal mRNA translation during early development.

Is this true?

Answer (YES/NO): YES